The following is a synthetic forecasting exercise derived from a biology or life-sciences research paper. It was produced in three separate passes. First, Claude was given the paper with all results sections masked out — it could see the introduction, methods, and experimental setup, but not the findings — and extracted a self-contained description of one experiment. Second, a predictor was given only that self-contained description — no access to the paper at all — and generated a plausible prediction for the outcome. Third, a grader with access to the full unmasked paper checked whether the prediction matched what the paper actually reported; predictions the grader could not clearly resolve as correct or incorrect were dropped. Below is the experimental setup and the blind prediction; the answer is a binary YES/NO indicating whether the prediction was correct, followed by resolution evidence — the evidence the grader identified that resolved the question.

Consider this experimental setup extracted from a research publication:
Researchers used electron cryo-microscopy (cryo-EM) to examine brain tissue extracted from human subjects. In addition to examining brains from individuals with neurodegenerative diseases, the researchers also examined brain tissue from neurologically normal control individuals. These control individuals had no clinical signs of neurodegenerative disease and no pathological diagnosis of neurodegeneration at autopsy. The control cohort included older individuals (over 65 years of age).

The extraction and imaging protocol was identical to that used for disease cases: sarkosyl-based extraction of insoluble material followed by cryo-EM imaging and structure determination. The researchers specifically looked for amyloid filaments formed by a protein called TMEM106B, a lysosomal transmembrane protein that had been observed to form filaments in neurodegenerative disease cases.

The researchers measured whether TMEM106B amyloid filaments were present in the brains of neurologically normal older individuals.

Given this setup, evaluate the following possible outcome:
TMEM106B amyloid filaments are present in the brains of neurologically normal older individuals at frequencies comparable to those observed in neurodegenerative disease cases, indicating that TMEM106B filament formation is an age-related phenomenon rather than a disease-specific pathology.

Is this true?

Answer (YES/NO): YES